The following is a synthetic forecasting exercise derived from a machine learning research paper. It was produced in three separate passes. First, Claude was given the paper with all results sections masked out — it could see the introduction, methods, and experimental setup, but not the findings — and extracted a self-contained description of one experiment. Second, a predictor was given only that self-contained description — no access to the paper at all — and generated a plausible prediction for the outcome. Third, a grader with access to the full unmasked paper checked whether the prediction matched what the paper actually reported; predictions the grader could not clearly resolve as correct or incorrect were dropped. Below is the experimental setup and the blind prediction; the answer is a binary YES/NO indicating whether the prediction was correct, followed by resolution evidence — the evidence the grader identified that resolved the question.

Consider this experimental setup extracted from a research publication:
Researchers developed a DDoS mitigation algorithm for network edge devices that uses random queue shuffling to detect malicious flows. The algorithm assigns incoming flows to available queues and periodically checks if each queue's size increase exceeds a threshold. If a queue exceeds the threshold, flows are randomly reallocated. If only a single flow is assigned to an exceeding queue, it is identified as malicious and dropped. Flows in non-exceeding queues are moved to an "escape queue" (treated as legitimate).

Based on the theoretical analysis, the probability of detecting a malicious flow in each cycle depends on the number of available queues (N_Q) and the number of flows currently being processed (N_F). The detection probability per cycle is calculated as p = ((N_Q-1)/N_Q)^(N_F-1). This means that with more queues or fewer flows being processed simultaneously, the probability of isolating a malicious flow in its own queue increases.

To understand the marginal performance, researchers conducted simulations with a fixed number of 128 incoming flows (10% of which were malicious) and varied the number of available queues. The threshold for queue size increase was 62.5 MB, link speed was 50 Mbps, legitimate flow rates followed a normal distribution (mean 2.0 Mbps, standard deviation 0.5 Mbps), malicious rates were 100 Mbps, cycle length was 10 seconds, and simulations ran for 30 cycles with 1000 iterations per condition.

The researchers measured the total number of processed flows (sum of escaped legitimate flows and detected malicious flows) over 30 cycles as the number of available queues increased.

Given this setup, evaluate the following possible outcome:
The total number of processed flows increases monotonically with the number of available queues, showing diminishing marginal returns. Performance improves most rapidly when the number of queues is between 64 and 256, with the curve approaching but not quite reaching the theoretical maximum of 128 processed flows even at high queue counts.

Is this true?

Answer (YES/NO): NO